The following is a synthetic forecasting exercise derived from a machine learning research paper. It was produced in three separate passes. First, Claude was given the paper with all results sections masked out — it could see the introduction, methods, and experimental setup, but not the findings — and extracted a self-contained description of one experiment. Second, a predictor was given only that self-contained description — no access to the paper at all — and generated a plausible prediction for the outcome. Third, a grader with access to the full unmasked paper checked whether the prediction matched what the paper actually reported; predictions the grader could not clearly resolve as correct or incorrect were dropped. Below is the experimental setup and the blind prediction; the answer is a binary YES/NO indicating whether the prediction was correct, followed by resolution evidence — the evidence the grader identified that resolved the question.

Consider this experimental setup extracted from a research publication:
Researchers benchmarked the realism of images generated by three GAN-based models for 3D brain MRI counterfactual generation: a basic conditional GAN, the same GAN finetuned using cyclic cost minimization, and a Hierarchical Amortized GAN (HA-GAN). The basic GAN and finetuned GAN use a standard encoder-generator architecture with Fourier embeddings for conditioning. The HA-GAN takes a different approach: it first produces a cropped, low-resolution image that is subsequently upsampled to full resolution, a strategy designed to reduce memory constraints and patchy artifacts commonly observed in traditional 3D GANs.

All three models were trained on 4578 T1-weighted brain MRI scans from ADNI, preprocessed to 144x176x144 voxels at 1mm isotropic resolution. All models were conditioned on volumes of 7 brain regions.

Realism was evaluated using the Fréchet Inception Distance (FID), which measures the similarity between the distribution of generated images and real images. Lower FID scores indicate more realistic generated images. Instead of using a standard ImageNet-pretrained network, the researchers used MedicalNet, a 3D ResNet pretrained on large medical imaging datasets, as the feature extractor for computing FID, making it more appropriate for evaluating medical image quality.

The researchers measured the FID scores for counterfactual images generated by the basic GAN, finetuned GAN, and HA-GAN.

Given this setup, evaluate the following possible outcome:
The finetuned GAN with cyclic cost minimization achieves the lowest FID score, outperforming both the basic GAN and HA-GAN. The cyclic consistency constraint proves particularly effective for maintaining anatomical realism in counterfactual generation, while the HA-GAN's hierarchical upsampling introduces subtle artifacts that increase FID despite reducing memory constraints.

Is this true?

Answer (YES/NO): NO